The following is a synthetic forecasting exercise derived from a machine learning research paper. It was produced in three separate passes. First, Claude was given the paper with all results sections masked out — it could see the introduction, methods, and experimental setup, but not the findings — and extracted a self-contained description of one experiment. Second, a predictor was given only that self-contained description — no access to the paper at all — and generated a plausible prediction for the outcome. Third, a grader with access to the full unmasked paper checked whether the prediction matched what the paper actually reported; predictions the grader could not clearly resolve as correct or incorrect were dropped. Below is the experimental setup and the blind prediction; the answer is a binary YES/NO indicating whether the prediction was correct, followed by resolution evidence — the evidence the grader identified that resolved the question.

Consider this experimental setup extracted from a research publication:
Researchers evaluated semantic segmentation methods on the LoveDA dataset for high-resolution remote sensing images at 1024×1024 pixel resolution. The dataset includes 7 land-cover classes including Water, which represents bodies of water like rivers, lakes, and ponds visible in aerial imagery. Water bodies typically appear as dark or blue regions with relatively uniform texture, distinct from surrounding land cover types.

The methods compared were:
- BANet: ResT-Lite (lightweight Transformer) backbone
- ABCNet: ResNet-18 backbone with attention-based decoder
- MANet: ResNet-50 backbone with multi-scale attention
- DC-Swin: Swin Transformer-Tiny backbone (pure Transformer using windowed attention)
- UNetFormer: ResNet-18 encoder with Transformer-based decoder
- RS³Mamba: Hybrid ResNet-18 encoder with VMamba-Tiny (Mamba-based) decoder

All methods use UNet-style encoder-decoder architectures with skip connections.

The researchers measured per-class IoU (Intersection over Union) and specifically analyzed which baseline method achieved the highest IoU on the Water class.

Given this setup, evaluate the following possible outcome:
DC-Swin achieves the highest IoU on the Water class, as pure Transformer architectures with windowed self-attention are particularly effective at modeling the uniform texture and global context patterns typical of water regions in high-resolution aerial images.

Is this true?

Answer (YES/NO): NO